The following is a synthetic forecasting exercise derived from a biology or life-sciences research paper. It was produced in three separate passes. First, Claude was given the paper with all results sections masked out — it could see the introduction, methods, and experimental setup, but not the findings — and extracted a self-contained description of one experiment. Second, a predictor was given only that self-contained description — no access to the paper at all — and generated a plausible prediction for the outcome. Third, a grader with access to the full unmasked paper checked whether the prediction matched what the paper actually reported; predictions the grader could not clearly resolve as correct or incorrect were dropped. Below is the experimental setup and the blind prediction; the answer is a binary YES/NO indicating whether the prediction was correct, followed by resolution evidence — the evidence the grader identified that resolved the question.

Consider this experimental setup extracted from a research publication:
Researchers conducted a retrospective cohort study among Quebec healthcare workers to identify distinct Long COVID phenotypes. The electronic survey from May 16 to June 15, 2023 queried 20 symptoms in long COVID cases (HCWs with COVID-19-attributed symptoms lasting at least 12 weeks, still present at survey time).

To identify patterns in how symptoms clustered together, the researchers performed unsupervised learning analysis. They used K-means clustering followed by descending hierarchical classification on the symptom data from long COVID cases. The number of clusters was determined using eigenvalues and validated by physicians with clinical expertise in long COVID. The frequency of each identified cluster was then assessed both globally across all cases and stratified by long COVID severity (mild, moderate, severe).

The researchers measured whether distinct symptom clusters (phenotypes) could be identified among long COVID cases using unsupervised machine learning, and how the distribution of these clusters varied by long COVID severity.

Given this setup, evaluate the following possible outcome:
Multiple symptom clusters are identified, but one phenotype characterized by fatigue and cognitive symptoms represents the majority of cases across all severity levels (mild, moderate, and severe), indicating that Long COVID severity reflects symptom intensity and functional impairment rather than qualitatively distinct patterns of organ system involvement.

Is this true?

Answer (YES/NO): NO